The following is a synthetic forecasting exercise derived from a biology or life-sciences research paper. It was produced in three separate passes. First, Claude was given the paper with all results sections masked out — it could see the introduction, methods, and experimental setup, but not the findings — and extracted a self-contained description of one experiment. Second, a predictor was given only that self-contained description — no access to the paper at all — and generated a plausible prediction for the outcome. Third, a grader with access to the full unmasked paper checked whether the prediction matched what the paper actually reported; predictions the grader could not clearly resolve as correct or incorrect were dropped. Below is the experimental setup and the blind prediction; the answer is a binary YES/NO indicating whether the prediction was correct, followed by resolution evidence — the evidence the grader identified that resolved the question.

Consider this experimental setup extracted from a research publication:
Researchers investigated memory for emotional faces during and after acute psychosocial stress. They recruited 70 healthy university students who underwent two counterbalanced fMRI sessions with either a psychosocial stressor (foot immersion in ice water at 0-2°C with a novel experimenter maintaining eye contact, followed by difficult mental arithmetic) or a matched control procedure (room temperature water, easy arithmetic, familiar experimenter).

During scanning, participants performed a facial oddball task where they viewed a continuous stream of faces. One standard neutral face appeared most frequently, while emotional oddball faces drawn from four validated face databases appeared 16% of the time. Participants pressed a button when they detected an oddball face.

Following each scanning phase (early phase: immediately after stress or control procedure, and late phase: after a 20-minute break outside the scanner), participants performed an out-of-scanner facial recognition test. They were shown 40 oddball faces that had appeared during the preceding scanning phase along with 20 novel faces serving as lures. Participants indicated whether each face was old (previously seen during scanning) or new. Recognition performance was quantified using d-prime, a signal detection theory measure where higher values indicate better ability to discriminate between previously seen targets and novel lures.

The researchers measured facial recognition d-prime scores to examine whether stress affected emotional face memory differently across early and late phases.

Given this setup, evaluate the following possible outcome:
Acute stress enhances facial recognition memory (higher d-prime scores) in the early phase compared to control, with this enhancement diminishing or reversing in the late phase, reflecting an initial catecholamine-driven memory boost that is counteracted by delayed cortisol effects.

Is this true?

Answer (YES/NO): NO